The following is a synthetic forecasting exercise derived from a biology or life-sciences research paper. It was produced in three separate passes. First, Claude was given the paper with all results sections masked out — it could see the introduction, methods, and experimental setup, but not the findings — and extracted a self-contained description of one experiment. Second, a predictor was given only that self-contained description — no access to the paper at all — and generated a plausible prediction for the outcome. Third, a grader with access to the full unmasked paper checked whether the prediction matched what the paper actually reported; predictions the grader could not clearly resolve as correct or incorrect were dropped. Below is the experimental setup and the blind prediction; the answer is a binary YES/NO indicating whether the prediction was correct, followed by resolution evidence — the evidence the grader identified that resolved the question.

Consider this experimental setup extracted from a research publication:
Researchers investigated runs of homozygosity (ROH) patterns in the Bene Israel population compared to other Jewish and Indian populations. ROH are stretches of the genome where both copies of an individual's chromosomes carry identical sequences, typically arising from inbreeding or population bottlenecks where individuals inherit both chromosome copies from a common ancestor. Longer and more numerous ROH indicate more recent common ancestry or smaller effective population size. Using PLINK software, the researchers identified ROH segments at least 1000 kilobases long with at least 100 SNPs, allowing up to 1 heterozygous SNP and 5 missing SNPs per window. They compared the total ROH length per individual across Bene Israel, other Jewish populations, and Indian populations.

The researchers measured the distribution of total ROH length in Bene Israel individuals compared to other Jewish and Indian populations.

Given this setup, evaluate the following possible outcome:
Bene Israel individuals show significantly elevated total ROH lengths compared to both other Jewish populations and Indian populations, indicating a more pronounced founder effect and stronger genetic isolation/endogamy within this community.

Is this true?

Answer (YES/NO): YES